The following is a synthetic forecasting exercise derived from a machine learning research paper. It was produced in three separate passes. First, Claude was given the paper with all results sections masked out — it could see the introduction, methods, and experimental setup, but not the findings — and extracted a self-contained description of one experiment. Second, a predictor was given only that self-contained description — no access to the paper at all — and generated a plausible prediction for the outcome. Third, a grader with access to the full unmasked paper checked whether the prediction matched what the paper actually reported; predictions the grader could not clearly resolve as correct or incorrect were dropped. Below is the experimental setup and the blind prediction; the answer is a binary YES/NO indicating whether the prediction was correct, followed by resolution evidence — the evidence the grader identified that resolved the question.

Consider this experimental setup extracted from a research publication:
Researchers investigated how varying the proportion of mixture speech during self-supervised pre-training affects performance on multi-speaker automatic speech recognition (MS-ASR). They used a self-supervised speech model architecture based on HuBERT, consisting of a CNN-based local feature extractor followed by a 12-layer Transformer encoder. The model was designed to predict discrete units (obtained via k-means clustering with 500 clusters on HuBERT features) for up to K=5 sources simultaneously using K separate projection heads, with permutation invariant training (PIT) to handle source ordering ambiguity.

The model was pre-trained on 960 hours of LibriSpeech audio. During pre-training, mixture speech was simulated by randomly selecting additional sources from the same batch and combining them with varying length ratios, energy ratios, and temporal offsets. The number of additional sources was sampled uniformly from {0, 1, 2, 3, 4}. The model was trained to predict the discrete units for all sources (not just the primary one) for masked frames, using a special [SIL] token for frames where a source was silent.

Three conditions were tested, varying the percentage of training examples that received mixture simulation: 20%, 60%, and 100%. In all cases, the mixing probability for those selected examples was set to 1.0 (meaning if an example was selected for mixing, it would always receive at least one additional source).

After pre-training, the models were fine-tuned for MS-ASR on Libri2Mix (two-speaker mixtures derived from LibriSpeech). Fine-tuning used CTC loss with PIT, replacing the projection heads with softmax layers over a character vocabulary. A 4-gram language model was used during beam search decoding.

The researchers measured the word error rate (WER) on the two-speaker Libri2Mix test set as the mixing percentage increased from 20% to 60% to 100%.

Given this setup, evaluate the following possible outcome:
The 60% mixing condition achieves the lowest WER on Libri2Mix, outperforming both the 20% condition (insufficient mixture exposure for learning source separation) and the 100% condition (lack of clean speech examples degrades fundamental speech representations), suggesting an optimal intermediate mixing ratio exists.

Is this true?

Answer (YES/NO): YES